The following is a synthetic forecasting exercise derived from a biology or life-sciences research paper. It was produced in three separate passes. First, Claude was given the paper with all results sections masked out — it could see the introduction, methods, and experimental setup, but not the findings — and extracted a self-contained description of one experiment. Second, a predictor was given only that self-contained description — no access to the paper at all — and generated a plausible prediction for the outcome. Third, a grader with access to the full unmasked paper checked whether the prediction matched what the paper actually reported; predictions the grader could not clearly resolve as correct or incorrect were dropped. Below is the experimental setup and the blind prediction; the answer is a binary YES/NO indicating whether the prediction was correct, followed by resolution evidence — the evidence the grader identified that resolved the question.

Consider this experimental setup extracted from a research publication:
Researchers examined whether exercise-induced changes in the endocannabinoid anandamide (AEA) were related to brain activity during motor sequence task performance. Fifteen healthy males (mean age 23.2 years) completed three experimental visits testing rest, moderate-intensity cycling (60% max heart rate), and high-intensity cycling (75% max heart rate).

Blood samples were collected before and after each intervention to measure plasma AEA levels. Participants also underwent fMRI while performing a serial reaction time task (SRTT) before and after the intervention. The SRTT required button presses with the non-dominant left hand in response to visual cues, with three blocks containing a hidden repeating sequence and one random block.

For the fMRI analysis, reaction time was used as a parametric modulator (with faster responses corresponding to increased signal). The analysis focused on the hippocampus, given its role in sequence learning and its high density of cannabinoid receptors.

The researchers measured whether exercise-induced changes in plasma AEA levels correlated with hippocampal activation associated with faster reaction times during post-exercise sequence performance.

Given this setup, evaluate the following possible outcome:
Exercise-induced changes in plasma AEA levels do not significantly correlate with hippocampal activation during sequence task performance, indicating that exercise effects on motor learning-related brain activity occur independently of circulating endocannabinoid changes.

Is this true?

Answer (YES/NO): NO